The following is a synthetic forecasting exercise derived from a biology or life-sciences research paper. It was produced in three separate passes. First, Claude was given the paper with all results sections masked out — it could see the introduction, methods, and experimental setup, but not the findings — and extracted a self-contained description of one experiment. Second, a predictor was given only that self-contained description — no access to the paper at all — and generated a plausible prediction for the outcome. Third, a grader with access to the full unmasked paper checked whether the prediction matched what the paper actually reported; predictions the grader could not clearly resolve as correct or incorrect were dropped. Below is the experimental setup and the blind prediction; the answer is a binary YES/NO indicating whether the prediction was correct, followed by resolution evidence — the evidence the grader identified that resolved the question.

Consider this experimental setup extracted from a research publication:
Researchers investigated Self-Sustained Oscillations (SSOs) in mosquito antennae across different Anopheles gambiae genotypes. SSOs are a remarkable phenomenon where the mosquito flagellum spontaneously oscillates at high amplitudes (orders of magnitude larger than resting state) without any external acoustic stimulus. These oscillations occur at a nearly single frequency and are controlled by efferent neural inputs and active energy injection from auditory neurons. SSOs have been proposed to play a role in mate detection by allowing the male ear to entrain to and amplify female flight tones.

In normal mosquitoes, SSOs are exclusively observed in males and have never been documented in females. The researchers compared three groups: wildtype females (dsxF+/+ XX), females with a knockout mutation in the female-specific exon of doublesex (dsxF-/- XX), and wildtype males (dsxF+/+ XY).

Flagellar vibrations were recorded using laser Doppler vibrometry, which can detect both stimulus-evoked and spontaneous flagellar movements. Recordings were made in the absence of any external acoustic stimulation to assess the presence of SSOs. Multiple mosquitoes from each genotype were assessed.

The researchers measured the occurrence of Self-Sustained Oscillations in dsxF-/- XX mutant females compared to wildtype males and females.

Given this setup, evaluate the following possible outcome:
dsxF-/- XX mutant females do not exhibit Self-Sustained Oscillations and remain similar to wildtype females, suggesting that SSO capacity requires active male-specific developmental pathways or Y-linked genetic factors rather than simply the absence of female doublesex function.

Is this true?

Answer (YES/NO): YES